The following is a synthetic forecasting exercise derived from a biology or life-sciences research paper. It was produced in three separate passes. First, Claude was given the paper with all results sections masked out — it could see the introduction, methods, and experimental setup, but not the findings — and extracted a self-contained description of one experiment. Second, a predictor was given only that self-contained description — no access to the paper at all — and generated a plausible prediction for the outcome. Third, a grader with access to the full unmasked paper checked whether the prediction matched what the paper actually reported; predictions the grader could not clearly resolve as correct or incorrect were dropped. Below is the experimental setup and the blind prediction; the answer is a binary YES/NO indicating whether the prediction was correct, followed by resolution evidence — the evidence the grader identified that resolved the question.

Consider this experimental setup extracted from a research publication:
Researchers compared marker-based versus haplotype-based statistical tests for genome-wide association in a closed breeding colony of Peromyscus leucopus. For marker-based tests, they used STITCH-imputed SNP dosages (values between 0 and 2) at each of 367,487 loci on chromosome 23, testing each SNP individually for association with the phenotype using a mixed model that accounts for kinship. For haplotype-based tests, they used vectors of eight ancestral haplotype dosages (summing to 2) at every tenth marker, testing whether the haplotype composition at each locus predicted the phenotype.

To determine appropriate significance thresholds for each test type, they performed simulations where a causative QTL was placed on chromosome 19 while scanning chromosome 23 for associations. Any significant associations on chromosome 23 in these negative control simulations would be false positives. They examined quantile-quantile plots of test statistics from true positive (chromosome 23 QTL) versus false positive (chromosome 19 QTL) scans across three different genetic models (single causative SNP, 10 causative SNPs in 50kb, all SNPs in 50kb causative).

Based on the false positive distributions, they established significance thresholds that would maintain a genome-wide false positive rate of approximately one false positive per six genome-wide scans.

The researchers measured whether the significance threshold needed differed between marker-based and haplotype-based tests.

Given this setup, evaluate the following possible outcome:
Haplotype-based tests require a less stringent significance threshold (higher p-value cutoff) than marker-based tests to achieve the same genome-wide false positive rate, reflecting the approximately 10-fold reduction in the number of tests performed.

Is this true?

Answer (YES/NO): YES